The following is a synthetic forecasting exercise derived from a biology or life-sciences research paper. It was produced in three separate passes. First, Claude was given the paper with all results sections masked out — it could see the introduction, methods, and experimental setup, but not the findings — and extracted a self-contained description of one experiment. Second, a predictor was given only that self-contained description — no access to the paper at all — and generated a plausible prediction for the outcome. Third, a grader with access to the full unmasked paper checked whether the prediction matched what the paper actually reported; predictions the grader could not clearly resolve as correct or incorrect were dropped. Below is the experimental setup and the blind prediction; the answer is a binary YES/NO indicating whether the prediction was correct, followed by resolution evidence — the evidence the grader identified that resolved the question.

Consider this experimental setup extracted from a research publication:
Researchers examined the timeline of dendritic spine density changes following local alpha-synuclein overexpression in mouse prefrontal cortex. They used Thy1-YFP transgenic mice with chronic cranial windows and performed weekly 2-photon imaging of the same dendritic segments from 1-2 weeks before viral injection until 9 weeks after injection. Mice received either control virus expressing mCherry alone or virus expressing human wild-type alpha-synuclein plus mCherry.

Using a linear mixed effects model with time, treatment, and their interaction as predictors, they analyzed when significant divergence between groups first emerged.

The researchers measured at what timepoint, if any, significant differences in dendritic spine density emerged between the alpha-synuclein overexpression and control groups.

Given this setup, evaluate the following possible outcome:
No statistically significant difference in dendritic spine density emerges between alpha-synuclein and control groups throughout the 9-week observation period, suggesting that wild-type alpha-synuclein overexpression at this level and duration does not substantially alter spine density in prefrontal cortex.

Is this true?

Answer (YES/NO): NO